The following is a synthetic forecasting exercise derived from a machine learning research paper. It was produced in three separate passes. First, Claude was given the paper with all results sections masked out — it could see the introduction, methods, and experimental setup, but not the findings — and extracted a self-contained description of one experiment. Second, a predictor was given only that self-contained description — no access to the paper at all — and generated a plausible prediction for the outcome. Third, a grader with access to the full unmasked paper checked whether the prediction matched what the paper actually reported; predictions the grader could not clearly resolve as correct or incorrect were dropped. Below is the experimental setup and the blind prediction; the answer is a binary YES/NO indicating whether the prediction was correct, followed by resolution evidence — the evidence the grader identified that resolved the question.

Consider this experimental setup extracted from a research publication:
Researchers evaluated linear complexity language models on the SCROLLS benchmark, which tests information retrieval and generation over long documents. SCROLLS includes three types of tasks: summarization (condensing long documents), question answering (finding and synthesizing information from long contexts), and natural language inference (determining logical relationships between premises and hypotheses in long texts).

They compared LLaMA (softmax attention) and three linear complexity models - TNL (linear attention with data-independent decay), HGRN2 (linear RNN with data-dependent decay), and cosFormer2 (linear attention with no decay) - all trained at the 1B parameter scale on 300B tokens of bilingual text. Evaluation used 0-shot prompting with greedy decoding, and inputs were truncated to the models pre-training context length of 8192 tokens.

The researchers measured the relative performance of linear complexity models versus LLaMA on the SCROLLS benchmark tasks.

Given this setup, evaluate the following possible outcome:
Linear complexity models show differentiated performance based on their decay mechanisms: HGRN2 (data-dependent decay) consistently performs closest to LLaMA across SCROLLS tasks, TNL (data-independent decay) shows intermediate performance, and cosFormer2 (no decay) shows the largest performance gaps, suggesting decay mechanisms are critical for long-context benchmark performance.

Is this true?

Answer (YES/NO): NO